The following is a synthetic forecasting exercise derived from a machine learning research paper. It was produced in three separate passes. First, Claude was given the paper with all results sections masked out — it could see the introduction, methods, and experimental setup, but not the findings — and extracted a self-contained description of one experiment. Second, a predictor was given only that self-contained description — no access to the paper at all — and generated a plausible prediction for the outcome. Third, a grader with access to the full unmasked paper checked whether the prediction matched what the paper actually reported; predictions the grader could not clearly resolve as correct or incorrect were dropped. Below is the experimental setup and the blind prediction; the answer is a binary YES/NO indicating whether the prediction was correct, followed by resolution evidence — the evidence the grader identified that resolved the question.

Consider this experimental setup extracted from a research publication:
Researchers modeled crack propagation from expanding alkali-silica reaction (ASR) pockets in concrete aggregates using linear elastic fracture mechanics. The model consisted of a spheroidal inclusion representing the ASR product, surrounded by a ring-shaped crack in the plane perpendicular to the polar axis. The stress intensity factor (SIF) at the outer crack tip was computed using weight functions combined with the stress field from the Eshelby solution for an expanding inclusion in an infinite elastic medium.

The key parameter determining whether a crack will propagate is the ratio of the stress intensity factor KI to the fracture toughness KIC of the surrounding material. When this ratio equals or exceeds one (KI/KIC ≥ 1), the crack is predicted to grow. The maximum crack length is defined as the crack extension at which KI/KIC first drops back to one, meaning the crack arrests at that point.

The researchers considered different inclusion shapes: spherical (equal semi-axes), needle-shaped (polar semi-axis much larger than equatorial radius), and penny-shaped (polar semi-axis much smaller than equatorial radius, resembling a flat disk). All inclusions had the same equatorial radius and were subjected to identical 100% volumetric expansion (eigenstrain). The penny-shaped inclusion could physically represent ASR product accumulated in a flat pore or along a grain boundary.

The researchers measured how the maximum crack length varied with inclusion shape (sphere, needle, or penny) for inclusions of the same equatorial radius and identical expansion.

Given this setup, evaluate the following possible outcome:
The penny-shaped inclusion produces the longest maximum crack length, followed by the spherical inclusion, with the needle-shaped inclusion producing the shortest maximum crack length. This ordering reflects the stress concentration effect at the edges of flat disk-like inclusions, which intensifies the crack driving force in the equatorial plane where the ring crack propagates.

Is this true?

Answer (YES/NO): NO